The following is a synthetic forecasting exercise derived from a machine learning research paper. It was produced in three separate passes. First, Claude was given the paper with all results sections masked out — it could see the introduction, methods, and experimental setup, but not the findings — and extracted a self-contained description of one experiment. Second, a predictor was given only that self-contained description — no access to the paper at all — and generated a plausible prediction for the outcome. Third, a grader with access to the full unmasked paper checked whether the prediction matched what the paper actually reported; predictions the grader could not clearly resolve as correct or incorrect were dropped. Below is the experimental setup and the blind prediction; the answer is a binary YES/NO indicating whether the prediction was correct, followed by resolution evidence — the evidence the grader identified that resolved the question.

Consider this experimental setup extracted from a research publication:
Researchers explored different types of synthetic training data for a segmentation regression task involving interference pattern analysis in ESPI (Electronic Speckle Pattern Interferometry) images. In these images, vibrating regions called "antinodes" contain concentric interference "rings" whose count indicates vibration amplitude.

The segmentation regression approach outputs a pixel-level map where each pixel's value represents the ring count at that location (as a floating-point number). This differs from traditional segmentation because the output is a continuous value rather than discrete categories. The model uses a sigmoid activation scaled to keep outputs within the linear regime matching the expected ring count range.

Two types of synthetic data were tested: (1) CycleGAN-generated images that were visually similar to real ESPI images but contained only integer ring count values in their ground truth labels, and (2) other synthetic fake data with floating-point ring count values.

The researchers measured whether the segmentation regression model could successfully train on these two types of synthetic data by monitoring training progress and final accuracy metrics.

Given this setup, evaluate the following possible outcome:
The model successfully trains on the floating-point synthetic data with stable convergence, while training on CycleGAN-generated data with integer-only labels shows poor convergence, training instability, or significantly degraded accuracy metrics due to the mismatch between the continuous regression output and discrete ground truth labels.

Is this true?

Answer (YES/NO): YES